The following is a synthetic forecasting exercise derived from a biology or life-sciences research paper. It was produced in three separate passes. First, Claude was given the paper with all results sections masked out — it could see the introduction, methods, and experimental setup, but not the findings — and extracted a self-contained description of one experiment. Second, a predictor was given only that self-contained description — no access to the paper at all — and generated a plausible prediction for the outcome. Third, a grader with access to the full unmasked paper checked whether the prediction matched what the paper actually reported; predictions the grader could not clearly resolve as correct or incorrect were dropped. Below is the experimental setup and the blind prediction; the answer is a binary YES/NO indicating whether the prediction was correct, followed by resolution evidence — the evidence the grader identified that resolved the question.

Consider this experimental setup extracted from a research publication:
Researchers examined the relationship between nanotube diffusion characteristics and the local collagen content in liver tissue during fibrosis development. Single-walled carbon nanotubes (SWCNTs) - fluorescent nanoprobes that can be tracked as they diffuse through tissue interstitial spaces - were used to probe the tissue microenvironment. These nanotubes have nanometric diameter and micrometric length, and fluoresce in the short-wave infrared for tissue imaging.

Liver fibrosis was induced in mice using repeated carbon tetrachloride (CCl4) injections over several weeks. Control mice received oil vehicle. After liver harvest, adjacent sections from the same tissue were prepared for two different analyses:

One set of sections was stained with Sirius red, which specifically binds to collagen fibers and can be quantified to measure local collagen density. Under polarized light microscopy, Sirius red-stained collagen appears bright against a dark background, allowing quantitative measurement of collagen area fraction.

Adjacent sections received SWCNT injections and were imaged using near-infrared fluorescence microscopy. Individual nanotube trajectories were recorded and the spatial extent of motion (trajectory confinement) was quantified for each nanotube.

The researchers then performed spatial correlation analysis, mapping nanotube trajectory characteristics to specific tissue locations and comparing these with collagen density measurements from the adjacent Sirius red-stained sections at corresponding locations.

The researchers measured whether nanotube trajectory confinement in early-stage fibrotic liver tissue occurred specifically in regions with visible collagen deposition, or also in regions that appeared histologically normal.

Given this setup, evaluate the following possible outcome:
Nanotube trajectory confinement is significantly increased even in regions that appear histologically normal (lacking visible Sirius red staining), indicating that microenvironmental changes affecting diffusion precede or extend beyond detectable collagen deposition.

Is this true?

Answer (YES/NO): YES